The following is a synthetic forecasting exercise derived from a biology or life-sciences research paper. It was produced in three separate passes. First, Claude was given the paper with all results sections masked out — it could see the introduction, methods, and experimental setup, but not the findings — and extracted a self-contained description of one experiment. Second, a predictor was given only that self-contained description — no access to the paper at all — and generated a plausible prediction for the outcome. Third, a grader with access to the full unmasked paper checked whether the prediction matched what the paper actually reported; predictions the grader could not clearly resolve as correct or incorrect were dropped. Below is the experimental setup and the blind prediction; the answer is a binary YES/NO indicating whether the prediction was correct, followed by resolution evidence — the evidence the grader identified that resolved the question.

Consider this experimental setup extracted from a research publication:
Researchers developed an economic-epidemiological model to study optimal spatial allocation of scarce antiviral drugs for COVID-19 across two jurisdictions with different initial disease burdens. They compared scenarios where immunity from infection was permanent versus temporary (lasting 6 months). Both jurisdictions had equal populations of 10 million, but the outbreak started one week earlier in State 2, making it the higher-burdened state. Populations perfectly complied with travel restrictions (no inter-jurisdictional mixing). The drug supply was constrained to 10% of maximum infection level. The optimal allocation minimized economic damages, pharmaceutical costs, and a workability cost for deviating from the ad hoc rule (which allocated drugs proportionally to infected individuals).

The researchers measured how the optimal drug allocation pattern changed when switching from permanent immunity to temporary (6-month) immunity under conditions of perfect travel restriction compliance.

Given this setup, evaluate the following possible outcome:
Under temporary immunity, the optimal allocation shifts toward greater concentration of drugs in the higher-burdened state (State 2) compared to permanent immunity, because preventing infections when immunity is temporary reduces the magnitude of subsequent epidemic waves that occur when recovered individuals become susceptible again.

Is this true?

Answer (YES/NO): NO